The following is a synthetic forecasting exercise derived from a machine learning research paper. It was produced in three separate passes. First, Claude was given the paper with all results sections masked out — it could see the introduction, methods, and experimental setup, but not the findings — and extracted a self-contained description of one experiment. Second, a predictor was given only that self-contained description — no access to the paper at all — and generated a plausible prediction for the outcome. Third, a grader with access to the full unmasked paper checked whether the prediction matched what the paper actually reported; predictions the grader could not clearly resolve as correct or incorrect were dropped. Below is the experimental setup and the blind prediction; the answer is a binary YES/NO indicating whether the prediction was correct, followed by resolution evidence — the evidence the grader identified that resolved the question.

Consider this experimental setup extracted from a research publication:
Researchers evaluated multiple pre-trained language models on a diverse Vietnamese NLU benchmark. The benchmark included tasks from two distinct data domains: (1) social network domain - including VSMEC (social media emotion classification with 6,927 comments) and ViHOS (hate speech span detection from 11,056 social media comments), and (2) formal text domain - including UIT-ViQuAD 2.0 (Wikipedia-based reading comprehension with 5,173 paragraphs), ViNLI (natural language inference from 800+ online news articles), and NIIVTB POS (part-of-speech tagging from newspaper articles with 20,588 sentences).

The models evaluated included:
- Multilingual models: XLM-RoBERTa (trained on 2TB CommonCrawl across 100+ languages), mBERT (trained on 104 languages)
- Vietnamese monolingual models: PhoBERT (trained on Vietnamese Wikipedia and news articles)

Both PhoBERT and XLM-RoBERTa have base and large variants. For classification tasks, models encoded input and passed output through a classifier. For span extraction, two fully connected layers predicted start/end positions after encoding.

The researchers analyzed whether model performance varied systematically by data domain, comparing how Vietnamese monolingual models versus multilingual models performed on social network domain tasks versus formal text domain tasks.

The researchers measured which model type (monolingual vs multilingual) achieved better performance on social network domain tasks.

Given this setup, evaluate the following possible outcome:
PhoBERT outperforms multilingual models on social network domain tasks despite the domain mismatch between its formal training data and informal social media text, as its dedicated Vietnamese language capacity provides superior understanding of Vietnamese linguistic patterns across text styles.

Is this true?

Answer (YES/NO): YES